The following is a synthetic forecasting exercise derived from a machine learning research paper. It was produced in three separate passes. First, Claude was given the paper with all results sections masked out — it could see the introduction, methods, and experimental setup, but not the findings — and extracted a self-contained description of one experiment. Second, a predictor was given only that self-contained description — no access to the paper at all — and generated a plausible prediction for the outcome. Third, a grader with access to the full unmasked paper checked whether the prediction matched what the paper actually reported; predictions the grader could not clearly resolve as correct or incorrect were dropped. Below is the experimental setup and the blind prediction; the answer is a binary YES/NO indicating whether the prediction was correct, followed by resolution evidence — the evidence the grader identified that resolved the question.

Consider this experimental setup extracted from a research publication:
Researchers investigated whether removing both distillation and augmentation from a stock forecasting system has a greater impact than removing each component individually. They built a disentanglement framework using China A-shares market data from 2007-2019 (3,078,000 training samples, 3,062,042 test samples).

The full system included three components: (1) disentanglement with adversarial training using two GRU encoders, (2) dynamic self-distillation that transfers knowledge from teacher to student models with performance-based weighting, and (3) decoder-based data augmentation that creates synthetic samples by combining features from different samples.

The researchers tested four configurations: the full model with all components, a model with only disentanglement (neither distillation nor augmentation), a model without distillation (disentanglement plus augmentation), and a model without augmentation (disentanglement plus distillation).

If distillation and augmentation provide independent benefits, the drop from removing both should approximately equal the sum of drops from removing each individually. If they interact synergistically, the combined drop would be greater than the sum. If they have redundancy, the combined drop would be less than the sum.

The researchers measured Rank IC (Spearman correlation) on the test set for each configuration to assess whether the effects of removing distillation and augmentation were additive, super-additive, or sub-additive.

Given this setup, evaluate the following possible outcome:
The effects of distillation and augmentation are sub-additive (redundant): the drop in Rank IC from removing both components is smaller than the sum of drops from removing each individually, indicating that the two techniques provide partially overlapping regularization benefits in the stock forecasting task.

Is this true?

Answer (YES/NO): YES